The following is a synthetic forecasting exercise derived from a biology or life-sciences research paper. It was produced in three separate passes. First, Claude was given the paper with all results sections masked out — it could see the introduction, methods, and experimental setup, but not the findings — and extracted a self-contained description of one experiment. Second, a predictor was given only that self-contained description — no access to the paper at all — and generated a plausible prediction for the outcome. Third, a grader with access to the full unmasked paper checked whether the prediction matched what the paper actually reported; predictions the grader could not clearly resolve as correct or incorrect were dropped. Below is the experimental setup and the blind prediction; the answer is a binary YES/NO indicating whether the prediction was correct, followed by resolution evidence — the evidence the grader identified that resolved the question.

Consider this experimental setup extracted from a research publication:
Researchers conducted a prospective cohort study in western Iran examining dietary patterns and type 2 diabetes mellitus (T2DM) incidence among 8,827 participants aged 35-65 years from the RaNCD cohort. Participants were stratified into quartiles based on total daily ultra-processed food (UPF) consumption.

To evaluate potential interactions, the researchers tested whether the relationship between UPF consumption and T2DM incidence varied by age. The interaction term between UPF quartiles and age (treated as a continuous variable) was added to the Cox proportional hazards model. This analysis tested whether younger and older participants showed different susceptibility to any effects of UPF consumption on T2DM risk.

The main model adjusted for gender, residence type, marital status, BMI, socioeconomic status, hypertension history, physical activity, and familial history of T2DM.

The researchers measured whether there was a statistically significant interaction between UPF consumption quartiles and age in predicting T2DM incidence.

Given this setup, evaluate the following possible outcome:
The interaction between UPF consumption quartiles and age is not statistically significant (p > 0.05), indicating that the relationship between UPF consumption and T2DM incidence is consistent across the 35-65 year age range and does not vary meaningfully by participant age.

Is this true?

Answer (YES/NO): YES